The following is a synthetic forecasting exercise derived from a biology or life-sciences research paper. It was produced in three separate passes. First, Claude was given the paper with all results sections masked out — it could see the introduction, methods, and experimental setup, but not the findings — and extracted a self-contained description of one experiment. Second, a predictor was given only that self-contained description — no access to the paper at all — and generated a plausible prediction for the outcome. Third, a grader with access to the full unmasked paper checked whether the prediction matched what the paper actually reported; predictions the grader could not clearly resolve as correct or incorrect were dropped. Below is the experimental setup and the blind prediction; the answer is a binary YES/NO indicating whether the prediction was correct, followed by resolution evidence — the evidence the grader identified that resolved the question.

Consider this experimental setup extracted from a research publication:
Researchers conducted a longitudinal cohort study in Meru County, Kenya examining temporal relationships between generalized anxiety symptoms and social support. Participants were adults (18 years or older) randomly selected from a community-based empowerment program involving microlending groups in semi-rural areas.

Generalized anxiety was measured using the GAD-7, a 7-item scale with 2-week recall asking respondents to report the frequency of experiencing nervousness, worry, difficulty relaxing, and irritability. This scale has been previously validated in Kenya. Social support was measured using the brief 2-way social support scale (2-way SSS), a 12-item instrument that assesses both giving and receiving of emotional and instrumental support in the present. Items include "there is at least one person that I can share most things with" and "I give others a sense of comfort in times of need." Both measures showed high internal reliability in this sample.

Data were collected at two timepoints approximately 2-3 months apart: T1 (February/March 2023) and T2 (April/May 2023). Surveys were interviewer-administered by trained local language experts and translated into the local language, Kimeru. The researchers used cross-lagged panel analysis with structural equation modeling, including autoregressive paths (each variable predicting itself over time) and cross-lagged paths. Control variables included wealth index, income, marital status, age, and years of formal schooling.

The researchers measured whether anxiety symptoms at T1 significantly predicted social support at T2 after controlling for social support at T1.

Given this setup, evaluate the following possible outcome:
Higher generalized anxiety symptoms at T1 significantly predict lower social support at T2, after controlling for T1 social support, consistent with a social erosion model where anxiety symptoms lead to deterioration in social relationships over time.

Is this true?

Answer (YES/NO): NO